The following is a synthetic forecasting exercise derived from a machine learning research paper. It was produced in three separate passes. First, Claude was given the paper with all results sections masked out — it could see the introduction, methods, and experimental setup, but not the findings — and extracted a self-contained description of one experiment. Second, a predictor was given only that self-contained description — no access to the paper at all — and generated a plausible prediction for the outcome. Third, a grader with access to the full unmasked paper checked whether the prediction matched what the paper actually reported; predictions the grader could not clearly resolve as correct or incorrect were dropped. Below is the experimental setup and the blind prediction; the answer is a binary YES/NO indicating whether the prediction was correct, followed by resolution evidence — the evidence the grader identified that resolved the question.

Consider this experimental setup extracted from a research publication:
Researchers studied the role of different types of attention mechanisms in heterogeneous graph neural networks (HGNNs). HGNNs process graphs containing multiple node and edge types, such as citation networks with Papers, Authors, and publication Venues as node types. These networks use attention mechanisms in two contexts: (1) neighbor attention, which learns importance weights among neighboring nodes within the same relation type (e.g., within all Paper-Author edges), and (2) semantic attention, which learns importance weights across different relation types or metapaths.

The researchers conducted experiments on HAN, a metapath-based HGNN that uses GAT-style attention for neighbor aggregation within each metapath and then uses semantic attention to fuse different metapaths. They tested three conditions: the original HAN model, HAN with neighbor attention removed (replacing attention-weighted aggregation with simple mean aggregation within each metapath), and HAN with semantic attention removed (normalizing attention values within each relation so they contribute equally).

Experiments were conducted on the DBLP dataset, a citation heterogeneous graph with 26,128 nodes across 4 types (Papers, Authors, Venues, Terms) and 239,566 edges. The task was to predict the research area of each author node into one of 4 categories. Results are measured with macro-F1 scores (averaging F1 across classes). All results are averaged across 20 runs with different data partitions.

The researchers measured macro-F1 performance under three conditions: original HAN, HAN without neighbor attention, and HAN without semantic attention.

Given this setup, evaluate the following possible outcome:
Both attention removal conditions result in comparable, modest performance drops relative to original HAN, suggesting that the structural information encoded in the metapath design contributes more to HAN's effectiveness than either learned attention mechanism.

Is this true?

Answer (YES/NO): NO